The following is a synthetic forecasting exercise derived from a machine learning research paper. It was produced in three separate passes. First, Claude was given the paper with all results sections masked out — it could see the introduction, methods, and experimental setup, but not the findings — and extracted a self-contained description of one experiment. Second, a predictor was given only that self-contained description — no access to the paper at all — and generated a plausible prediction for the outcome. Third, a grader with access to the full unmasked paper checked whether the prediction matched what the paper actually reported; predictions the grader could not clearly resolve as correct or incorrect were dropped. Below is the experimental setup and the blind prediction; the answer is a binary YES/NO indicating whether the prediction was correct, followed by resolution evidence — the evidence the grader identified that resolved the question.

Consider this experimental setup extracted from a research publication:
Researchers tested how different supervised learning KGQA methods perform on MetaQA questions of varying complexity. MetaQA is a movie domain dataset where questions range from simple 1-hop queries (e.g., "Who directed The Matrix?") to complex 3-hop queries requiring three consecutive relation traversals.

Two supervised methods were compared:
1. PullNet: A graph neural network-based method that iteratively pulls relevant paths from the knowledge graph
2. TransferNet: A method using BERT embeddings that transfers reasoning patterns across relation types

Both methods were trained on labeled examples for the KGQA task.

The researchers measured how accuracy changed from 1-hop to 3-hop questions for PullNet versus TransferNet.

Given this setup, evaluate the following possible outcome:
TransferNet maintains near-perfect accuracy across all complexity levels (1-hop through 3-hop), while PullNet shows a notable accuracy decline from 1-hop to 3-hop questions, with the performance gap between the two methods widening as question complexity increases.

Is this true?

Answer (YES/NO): NO